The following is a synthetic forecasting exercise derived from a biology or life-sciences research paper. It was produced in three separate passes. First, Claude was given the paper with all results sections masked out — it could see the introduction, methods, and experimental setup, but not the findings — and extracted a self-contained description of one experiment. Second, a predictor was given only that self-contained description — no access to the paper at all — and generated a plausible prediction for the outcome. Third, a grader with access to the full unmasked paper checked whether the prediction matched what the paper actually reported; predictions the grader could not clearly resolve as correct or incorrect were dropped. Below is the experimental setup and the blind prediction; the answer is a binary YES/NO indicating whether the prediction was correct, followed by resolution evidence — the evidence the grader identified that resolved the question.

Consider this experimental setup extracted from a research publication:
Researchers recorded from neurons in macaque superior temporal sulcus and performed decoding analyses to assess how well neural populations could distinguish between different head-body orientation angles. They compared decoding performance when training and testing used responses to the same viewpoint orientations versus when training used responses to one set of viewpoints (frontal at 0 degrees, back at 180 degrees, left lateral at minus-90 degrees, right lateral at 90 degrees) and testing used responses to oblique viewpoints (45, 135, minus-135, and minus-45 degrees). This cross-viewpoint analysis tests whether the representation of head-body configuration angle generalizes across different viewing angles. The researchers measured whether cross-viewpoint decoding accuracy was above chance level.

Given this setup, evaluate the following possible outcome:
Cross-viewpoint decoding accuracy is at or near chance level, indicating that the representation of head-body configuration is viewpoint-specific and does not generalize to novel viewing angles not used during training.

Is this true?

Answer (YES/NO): NO